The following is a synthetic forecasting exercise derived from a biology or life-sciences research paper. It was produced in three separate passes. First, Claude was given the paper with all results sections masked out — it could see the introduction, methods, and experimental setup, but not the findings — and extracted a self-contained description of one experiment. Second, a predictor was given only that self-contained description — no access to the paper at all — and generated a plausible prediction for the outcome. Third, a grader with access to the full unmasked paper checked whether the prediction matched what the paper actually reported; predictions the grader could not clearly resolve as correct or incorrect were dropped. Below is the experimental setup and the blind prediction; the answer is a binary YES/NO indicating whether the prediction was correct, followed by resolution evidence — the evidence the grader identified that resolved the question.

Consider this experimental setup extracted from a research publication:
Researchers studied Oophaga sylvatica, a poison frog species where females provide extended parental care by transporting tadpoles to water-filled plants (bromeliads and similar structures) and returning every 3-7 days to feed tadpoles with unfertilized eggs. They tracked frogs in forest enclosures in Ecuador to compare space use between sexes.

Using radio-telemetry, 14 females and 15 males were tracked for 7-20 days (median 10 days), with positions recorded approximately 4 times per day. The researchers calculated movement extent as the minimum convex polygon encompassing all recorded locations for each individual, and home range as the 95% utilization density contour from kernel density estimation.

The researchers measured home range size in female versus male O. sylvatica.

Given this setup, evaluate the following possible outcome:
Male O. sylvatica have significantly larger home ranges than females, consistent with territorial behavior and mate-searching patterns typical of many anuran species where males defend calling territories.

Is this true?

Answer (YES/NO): NO